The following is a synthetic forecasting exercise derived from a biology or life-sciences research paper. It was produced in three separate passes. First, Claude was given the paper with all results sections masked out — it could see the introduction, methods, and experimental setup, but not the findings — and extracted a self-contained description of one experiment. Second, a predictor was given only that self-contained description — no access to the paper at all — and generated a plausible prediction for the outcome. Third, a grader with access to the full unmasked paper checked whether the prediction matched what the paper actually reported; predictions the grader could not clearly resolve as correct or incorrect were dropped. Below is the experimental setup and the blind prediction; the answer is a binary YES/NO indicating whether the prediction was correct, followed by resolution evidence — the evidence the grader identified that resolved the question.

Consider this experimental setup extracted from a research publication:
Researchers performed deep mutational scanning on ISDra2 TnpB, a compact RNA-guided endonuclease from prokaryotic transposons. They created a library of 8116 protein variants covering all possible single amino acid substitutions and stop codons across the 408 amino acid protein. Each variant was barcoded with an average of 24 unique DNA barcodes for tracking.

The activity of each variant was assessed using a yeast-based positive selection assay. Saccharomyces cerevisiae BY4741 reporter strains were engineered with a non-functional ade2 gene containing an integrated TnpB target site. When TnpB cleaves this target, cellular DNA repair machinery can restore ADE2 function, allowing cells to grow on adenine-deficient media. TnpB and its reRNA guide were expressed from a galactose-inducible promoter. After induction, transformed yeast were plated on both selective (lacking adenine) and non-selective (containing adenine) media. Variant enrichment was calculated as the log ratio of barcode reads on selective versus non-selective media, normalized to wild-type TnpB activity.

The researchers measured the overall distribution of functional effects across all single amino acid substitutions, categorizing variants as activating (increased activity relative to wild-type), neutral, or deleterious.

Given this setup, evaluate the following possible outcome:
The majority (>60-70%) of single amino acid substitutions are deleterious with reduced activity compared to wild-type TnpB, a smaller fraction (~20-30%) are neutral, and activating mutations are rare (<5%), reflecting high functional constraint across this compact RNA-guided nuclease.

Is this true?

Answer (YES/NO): NO